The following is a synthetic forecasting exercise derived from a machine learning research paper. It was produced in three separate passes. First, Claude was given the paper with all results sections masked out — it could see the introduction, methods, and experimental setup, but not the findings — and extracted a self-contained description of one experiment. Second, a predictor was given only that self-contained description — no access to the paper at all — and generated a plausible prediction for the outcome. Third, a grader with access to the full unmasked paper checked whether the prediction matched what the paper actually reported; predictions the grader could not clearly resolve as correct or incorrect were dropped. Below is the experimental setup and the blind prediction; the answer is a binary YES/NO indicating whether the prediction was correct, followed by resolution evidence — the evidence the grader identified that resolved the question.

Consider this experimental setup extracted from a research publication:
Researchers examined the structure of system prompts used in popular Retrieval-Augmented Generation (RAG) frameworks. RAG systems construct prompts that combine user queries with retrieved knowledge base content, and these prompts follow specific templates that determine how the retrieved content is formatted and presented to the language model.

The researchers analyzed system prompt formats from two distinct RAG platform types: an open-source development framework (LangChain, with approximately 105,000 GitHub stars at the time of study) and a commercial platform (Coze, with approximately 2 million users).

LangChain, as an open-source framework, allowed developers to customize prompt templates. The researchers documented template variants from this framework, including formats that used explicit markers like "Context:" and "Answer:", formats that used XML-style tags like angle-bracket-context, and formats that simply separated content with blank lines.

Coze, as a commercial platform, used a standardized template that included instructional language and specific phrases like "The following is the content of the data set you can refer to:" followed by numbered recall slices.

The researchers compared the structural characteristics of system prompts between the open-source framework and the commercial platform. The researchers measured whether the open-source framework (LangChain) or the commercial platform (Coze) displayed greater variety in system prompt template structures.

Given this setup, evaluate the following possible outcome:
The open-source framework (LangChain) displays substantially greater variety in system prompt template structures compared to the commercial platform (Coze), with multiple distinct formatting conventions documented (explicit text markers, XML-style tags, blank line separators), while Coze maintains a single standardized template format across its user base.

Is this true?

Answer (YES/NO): YES